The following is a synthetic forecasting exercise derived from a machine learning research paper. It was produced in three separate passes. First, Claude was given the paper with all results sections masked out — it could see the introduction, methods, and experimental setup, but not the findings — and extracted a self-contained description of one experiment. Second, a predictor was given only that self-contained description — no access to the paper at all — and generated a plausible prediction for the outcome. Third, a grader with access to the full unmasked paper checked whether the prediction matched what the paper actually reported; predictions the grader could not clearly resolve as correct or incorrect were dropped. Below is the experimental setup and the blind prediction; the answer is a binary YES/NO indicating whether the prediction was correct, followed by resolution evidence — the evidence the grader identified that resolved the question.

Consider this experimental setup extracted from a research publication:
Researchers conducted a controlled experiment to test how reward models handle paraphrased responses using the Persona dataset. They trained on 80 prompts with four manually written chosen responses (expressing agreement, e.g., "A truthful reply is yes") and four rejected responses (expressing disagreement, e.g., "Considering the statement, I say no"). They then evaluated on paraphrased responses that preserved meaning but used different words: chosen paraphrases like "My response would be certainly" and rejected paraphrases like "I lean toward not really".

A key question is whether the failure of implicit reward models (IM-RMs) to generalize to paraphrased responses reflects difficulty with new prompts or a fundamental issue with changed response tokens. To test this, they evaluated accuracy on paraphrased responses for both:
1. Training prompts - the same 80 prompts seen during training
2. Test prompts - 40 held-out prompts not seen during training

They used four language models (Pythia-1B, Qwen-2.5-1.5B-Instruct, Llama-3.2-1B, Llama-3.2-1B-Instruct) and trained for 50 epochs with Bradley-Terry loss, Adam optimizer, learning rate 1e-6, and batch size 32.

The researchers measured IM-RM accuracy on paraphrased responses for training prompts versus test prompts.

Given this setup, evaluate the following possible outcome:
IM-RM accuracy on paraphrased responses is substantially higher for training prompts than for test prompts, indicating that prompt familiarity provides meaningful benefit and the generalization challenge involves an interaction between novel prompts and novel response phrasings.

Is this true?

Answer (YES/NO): NO